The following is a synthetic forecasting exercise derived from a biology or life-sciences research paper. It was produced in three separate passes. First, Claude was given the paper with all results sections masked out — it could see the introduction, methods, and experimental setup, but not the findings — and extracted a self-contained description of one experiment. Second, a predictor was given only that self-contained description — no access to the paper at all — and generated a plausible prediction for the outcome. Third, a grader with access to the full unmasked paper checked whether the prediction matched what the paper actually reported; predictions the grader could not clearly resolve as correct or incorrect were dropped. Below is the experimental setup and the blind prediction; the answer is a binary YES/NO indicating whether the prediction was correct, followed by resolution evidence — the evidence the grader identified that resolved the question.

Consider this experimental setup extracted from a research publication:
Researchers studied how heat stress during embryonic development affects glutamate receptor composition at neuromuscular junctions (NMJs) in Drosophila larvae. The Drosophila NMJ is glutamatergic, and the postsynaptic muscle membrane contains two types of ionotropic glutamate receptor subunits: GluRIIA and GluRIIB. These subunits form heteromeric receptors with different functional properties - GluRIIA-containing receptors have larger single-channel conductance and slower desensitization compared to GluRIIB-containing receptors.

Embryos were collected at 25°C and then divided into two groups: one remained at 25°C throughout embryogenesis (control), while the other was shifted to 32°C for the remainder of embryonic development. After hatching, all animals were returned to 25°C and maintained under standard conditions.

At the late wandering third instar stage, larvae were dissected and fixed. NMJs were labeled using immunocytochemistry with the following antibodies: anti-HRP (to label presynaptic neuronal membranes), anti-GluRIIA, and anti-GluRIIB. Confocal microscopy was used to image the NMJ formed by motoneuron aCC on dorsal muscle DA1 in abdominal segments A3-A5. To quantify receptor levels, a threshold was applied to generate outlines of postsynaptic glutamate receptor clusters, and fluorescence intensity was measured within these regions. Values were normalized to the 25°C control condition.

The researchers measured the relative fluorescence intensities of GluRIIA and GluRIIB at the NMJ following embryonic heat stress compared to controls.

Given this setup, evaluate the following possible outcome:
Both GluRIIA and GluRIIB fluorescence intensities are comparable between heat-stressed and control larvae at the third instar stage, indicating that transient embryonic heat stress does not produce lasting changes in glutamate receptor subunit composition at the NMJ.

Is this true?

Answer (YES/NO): NO